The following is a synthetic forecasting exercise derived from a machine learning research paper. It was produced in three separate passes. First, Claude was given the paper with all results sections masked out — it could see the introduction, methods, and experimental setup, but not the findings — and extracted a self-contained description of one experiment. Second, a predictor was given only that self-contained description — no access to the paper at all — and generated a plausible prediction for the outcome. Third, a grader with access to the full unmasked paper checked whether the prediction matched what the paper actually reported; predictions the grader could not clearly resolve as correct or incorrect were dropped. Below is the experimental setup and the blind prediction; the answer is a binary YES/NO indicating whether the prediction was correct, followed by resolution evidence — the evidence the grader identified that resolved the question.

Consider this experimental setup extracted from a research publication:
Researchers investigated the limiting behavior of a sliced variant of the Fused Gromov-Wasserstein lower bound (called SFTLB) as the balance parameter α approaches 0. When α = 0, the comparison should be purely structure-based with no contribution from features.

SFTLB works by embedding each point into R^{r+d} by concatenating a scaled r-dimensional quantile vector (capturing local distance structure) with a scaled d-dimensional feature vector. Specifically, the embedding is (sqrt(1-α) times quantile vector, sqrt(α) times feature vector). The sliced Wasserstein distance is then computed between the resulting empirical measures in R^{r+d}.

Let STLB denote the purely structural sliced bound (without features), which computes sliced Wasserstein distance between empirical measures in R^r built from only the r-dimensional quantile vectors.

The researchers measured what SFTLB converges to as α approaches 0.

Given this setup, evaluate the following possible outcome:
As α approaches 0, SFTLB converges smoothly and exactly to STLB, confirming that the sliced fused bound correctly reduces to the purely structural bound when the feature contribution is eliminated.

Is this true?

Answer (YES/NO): NO